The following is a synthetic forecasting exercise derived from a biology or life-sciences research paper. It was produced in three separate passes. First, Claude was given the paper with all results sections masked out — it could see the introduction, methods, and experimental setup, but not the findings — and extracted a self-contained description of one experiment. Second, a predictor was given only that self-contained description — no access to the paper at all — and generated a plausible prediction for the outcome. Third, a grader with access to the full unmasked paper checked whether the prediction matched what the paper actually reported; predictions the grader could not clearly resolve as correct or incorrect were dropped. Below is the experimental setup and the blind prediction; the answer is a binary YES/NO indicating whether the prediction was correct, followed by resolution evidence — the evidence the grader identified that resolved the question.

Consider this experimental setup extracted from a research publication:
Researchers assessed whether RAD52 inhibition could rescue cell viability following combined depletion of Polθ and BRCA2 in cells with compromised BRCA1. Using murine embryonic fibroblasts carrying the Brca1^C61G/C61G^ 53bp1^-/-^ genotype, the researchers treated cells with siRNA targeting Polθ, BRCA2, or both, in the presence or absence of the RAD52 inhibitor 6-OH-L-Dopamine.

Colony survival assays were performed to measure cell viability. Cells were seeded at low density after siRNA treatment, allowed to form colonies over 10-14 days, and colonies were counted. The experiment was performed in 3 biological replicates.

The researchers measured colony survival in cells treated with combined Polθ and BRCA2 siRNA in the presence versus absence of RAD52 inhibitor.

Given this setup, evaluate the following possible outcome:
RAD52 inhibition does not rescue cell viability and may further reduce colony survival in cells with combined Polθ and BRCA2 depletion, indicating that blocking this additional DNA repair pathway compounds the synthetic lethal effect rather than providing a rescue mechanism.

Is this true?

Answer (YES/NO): NO